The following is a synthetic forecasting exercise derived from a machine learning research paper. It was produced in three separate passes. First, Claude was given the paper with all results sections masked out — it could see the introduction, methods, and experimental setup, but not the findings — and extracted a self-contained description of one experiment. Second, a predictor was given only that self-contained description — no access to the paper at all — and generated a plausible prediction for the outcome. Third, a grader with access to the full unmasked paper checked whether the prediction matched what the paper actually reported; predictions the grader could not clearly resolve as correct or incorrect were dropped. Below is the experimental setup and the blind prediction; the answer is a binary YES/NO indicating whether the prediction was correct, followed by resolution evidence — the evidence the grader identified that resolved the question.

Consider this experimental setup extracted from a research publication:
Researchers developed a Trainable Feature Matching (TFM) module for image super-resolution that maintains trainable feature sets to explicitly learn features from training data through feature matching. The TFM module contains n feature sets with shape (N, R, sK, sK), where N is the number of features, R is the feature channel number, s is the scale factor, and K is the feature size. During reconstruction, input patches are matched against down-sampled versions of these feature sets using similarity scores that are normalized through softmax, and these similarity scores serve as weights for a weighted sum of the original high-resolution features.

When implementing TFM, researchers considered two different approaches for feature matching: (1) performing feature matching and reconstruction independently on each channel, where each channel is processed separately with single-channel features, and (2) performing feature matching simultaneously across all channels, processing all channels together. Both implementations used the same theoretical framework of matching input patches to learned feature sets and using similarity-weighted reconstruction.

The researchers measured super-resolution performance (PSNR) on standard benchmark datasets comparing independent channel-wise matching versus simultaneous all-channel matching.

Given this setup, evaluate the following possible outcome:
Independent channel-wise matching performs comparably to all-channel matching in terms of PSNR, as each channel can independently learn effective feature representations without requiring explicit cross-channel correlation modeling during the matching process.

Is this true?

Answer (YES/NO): NO